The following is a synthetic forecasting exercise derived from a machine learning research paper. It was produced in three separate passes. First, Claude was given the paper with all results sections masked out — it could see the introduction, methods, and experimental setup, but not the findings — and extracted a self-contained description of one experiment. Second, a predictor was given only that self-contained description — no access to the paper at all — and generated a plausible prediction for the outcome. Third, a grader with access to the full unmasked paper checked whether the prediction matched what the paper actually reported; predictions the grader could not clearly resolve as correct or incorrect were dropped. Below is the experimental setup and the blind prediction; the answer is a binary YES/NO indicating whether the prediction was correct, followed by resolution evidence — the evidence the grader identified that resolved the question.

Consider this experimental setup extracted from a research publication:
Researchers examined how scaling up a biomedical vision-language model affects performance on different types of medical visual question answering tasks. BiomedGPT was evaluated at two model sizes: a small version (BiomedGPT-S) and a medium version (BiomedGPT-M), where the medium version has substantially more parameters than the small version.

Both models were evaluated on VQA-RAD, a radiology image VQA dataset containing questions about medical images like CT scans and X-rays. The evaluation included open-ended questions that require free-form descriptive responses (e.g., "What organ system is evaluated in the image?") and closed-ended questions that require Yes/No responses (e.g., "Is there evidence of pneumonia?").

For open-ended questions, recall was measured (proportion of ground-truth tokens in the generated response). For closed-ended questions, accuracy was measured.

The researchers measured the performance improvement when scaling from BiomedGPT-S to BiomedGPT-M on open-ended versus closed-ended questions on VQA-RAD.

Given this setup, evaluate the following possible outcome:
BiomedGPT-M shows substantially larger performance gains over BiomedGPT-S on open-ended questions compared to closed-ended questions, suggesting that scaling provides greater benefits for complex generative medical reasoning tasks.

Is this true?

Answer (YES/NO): YES